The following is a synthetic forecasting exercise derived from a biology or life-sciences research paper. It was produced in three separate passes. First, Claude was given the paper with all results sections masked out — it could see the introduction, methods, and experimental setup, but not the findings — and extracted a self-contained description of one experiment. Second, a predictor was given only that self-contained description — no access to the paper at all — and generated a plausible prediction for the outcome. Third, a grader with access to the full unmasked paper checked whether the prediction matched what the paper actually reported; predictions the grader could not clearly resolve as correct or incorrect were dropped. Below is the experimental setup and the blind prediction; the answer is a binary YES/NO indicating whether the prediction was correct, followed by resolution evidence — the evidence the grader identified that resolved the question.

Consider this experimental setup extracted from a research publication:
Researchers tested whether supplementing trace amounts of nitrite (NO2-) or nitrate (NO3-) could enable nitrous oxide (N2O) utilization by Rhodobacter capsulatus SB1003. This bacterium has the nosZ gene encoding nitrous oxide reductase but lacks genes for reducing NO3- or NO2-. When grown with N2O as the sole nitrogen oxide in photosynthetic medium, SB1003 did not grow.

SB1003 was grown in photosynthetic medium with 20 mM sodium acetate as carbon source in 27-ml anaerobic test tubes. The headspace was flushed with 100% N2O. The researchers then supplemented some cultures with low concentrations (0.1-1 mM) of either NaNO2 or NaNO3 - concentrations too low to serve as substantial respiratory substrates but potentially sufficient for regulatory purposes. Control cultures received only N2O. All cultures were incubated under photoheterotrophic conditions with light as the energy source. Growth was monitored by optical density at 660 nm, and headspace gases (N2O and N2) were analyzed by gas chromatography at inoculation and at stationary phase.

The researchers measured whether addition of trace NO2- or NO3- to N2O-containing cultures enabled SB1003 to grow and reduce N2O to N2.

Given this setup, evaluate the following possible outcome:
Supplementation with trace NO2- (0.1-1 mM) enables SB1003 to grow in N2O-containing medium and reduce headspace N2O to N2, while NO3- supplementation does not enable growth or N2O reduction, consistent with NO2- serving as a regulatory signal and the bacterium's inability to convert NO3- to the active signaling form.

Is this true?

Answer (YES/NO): YES